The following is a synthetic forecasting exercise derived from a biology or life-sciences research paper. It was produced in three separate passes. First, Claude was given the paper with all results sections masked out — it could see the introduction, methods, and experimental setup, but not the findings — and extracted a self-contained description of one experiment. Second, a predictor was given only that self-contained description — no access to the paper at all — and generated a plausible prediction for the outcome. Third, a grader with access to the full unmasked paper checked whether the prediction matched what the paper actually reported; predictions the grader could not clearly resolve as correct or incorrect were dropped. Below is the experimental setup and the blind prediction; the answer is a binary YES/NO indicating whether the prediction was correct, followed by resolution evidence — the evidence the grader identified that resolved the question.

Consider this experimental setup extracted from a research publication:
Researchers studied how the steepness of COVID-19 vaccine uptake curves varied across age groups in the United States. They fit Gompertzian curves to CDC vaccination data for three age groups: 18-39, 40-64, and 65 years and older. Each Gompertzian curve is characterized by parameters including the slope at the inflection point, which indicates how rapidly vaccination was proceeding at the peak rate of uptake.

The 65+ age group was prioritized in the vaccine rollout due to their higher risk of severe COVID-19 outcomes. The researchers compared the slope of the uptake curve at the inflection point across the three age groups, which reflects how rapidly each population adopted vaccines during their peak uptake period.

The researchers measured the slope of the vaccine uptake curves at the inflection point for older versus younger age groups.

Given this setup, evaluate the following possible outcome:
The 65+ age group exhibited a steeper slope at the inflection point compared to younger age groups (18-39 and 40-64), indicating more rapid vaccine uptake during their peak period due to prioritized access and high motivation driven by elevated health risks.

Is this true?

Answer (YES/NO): YES